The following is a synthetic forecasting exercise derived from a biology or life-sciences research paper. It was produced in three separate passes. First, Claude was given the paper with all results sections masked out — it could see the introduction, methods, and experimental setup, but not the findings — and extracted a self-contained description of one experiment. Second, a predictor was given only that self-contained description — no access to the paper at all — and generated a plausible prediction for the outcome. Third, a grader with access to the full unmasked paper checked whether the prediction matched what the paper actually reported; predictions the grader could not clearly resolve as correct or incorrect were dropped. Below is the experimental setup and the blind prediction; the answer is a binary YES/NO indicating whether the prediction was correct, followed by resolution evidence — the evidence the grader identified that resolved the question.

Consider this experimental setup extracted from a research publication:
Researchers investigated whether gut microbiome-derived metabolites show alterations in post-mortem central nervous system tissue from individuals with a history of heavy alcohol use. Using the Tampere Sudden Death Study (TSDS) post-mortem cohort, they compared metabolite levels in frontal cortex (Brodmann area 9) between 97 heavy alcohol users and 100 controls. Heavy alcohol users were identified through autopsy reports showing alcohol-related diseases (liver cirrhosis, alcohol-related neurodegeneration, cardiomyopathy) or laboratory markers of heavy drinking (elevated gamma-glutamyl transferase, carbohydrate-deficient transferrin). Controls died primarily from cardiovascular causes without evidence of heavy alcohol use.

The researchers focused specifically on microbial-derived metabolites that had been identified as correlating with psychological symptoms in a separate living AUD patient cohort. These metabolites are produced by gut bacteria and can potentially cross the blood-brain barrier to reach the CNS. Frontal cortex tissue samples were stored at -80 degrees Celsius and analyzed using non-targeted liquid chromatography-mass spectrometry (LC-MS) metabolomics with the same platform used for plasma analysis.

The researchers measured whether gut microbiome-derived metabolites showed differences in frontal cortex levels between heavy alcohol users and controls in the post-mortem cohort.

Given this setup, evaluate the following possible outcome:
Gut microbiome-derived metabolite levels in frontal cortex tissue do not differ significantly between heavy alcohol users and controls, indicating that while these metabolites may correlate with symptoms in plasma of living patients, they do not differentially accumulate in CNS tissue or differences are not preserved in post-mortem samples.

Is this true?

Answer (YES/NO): NO